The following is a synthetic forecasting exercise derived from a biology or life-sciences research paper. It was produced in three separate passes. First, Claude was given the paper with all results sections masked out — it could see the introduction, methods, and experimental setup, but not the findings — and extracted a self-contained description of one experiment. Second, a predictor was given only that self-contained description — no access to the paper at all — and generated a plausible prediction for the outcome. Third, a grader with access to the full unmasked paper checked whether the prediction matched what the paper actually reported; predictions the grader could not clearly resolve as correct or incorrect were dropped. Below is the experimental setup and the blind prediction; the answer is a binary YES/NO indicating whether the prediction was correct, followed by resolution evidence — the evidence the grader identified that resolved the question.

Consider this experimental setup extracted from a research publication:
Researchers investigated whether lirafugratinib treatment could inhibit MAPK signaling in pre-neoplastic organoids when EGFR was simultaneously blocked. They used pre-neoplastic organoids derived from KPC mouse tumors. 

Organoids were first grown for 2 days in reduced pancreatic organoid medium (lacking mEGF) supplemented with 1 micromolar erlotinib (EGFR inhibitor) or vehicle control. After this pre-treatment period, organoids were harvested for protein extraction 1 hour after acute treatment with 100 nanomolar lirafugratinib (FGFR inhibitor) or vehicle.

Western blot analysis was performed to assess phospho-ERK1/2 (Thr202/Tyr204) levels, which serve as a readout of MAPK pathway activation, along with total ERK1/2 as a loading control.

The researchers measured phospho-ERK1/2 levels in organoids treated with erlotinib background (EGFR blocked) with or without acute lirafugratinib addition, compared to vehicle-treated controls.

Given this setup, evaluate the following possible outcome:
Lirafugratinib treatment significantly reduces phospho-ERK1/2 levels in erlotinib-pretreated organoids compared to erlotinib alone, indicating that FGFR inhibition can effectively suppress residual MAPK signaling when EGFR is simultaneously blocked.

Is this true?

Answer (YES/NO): YES